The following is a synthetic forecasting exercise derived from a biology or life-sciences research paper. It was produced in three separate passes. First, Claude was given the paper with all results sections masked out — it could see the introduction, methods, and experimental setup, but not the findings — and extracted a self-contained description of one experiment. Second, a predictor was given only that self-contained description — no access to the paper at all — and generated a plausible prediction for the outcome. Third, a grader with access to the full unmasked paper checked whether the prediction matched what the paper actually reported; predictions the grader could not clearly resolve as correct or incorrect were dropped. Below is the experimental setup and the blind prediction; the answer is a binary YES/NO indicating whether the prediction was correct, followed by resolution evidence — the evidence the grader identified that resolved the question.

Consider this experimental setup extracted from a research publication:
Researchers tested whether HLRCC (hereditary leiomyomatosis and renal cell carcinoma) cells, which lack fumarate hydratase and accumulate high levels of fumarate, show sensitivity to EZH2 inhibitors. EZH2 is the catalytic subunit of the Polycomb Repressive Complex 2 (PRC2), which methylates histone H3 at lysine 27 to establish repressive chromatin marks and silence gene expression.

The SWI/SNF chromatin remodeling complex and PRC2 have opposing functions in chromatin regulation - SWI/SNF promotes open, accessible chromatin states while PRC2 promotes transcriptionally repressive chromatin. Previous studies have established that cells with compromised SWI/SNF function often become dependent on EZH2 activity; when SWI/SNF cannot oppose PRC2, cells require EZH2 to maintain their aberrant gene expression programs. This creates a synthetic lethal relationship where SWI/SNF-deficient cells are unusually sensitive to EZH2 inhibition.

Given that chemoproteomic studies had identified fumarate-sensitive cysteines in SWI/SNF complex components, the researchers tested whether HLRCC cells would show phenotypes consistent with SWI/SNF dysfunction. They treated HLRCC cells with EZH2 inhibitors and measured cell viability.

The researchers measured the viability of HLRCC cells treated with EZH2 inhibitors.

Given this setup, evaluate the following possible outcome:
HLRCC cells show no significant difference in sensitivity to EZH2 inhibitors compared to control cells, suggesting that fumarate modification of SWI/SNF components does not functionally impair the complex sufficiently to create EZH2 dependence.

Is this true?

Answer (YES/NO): NO